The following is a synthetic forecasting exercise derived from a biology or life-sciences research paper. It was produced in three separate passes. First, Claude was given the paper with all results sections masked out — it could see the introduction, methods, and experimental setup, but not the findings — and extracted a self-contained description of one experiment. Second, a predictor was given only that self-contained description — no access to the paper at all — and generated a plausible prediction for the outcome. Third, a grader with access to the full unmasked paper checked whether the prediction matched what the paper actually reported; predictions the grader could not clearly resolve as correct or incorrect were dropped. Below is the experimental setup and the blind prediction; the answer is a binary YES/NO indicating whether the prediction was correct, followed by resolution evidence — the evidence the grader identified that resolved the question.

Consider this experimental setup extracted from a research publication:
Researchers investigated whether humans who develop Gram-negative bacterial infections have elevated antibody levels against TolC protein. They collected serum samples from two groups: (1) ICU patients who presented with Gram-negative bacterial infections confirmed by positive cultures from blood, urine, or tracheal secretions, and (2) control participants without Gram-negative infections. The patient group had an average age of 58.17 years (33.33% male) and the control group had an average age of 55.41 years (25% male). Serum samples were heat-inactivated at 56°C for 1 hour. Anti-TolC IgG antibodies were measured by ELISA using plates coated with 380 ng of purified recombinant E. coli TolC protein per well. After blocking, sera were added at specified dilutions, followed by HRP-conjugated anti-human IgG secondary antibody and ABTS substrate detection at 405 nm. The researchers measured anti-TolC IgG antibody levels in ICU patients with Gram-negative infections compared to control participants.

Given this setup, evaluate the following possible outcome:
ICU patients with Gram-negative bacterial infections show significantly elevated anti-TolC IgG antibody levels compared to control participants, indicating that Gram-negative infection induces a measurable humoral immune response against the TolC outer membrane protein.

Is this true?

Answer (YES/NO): NO